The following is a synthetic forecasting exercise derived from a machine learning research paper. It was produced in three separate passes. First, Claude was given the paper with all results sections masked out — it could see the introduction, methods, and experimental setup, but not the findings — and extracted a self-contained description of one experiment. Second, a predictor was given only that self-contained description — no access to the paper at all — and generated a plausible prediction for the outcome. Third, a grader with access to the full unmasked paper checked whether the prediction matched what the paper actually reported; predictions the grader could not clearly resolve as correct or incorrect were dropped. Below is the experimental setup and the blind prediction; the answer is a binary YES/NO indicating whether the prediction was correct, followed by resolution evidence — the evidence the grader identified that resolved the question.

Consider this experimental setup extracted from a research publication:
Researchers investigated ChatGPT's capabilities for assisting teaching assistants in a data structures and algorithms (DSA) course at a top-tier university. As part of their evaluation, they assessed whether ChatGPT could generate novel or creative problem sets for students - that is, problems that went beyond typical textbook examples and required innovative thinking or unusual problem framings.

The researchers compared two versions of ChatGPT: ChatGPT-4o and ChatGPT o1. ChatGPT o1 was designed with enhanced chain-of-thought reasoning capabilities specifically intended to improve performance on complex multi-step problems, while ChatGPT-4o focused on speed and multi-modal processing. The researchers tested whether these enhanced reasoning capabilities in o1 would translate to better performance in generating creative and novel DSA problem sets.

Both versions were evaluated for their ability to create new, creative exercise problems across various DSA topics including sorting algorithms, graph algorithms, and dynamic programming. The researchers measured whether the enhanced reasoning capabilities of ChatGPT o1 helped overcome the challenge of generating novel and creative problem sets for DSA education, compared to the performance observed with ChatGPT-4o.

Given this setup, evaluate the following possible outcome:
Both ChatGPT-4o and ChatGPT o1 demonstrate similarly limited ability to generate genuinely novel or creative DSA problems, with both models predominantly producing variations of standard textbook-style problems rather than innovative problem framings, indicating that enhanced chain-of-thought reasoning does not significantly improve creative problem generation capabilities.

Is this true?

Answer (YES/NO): YES